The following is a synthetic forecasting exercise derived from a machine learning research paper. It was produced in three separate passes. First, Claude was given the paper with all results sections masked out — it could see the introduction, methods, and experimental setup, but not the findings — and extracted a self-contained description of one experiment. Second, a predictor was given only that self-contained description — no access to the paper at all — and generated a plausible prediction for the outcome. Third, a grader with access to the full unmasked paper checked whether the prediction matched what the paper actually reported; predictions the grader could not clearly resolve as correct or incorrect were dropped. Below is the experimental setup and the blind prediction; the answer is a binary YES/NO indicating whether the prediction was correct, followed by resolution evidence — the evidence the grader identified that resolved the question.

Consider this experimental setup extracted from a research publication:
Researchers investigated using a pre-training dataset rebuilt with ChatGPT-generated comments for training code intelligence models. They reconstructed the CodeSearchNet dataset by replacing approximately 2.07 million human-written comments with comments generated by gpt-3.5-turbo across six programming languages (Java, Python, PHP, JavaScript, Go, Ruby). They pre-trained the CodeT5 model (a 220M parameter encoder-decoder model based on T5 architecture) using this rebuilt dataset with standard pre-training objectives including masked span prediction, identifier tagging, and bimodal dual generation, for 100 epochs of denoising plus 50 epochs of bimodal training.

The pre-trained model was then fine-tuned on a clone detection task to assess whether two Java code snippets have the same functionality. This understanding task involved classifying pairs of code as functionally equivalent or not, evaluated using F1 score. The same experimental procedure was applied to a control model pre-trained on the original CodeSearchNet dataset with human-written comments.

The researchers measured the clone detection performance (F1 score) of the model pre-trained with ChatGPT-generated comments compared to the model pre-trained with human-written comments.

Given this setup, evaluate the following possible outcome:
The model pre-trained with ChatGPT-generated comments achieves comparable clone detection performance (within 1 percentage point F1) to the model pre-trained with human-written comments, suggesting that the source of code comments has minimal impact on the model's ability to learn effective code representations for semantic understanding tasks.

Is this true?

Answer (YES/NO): YES